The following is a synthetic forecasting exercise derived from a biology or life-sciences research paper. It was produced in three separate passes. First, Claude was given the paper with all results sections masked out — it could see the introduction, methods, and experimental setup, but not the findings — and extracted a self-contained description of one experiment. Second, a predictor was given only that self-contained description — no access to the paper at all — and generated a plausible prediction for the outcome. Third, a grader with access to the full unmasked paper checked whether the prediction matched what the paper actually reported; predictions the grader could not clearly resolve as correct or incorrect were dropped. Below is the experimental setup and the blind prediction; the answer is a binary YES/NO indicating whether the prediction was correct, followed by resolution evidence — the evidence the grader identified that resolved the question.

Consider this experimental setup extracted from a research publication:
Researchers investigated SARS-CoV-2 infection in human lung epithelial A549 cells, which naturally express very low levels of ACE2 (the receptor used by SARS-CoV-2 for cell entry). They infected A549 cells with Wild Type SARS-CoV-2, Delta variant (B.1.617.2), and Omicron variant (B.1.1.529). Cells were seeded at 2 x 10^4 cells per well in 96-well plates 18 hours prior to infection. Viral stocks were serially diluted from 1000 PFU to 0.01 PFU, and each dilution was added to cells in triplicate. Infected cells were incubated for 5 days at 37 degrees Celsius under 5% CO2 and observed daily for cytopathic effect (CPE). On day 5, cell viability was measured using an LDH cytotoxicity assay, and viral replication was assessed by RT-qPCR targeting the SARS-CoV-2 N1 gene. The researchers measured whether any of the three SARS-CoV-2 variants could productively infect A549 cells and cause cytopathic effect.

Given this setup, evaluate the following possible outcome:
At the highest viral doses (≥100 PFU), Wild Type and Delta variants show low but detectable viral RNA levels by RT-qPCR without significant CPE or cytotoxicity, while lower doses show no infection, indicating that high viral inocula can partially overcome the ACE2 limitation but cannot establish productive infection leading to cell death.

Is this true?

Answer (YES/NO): NO